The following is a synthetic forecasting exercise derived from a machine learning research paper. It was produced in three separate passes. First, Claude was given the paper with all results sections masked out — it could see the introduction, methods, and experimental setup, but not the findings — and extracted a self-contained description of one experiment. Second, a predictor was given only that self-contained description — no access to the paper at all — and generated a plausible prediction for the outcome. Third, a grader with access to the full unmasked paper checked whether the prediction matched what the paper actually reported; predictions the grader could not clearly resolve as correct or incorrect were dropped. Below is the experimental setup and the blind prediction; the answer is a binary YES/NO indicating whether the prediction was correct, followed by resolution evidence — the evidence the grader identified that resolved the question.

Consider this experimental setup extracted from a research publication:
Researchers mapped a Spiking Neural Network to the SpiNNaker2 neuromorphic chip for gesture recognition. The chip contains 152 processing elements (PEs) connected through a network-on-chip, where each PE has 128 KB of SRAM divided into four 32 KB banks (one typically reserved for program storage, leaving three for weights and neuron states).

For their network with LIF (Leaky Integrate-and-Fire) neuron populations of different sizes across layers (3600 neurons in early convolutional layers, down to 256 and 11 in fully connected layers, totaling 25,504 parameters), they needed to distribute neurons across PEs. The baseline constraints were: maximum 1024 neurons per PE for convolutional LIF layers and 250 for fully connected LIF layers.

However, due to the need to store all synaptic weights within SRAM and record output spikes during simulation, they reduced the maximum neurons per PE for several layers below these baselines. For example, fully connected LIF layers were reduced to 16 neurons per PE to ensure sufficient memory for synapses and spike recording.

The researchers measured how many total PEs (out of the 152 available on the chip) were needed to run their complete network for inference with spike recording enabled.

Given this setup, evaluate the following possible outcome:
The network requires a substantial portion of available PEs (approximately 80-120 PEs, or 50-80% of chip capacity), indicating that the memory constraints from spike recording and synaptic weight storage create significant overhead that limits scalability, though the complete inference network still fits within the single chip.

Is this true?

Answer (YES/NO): NO